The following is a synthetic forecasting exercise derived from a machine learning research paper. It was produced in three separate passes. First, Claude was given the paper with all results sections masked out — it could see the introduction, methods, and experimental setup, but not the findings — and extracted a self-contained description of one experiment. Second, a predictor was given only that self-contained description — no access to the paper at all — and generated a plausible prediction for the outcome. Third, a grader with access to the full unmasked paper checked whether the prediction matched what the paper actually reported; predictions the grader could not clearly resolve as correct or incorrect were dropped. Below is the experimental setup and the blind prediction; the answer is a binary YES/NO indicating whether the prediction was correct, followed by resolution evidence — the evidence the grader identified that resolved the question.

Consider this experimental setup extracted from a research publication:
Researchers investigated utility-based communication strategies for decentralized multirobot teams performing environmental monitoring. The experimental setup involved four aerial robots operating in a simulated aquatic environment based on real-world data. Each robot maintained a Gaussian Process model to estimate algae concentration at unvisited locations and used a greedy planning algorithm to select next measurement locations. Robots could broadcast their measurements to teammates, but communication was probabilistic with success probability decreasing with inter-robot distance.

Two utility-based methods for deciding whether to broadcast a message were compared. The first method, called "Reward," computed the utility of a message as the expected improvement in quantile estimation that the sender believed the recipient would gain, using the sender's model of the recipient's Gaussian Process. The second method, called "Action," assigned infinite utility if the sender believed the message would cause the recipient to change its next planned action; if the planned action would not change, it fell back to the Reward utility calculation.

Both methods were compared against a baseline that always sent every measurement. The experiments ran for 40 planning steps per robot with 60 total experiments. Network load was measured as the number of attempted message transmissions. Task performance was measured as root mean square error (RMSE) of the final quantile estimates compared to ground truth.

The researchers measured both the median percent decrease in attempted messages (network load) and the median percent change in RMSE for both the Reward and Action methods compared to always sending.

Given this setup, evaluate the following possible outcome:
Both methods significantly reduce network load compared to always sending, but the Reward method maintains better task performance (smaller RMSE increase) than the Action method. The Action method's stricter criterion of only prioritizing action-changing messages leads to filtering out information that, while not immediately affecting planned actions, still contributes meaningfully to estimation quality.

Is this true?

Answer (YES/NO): NO